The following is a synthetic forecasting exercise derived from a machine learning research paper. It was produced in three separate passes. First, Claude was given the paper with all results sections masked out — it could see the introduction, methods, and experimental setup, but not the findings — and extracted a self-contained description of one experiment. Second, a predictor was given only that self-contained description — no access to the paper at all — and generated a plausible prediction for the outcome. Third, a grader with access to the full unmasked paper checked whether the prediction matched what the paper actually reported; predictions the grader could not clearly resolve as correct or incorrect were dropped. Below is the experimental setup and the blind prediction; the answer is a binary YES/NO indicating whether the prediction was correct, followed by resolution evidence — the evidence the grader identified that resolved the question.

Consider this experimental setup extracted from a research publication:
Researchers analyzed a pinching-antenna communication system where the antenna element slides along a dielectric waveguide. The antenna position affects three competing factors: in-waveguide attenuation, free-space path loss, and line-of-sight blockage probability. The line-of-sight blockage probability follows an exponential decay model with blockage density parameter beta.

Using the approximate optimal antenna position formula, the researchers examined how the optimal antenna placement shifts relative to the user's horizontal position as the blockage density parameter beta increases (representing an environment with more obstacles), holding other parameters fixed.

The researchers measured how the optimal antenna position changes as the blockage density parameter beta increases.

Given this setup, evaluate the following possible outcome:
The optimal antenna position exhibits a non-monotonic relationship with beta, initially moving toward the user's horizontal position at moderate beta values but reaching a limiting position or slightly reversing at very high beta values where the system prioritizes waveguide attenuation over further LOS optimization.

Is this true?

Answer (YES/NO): NO